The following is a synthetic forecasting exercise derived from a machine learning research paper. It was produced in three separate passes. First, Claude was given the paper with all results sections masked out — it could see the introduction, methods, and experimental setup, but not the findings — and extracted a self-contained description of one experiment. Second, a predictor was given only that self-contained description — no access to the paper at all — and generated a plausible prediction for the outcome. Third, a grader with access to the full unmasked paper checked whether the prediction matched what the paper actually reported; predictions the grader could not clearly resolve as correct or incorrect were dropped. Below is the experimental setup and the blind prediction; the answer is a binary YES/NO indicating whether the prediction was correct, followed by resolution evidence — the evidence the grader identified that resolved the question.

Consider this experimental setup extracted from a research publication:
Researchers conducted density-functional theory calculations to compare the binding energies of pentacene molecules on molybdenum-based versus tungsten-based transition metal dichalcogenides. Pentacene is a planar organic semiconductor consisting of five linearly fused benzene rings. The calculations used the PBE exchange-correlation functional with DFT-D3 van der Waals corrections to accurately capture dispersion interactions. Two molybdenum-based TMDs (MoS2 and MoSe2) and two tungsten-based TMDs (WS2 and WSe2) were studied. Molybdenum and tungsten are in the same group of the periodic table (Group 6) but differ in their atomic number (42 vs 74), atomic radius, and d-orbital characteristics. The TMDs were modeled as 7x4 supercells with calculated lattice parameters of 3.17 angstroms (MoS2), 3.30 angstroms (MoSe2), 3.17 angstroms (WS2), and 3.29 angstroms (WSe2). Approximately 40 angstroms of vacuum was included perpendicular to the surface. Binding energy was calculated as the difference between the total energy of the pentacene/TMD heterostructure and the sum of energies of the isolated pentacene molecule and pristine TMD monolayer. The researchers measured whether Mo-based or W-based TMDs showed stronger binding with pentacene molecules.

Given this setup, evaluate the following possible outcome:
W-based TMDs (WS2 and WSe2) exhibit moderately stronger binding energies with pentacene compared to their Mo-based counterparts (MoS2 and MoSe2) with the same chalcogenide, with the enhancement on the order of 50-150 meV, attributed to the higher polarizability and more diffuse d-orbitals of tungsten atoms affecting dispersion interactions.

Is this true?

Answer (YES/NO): NO